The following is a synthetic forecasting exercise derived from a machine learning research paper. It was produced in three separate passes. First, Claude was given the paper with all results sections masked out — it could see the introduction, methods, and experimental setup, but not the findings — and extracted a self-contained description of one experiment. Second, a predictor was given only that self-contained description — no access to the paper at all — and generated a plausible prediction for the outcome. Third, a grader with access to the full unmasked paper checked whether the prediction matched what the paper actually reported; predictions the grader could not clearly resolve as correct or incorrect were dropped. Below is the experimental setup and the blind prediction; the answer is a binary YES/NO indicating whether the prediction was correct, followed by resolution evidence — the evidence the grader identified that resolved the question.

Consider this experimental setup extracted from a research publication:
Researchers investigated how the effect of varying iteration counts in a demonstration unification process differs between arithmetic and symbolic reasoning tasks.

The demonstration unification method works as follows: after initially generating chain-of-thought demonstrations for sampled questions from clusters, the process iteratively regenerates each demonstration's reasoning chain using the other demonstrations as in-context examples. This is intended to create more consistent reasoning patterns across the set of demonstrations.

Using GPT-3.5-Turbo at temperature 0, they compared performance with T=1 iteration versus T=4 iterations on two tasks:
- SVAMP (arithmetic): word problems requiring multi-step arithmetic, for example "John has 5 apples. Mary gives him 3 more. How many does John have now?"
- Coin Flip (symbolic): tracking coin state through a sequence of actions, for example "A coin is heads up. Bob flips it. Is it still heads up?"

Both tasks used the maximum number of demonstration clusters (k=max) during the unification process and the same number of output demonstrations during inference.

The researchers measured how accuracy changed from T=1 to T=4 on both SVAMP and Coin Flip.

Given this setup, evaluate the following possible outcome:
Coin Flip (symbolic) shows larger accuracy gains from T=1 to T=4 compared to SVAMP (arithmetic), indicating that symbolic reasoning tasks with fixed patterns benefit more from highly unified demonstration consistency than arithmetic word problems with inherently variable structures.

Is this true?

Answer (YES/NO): NO